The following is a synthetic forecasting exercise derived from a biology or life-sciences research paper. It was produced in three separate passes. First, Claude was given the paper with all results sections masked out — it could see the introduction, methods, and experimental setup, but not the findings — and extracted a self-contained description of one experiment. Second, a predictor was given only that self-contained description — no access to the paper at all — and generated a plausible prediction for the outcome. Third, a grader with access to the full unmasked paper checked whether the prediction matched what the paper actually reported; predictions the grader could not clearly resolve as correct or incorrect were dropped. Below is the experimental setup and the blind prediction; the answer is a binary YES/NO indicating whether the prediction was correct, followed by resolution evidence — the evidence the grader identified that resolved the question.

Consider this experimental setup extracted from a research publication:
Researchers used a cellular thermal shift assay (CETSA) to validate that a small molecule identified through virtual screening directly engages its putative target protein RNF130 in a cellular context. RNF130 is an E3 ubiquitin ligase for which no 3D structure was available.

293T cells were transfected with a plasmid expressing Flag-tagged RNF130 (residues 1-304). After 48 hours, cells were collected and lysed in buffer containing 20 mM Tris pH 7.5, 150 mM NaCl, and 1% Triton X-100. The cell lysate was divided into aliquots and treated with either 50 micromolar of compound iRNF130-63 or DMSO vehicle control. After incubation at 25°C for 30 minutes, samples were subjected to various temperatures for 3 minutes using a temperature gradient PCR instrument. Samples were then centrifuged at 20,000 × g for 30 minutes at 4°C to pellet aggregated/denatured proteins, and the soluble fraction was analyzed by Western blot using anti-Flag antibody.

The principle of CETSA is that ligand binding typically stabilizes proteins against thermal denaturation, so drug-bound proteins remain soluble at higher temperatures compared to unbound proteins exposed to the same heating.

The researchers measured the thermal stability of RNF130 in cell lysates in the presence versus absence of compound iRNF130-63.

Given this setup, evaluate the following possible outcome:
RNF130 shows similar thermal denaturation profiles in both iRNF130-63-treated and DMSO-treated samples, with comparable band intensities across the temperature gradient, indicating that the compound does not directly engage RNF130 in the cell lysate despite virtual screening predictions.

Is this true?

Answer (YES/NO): NO